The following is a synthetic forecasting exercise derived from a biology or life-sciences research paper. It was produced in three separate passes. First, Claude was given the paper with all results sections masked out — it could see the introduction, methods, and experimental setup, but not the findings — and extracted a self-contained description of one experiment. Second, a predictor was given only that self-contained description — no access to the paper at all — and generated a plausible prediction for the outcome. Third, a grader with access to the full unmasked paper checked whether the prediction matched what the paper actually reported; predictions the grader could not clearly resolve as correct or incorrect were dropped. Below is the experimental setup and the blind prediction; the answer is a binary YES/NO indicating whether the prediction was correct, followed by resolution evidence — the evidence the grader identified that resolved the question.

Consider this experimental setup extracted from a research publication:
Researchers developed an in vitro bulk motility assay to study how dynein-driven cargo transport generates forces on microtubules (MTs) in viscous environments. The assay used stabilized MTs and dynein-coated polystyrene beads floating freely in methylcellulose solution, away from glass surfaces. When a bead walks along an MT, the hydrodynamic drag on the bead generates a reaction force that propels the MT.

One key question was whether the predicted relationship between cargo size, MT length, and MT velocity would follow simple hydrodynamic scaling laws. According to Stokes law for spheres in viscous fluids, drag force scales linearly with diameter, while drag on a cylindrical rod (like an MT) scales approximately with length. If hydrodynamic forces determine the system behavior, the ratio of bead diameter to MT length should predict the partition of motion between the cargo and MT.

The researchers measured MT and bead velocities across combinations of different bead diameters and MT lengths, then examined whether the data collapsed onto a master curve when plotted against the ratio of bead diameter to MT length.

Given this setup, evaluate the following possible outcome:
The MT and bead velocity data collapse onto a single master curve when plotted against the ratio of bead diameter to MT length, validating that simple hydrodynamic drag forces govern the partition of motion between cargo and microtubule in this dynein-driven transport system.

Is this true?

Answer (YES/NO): YES